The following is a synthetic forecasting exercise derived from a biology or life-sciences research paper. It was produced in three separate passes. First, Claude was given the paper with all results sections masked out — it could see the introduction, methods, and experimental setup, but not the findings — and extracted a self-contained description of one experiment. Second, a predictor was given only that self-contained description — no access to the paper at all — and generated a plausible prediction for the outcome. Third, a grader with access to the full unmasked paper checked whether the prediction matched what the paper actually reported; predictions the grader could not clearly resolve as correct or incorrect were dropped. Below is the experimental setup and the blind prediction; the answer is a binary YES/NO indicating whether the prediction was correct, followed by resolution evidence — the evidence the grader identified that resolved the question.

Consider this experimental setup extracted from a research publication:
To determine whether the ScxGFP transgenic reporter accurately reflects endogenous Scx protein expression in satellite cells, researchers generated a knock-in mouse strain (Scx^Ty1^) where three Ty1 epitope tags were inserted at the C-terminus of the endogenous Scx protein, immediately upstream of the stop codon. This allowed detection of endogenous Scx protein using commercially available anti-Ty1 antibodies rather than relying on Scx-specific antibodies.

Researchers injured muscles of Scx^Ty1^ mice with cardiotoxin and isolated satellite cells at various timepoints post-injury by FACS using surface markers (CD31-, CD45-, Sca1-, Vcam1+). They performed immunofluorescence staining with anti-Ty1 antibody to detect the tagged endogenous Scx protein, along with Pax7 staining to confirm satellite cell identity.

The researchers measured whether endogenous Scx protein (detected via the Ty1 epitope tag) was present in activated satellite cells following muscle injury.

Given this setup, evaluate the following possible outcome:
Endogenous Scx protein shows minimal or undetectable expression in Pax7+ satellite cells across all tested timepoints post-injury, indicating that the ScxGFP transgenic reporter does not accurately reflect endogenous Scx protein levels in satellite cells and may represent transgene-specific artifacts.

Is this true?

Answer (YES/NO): NO